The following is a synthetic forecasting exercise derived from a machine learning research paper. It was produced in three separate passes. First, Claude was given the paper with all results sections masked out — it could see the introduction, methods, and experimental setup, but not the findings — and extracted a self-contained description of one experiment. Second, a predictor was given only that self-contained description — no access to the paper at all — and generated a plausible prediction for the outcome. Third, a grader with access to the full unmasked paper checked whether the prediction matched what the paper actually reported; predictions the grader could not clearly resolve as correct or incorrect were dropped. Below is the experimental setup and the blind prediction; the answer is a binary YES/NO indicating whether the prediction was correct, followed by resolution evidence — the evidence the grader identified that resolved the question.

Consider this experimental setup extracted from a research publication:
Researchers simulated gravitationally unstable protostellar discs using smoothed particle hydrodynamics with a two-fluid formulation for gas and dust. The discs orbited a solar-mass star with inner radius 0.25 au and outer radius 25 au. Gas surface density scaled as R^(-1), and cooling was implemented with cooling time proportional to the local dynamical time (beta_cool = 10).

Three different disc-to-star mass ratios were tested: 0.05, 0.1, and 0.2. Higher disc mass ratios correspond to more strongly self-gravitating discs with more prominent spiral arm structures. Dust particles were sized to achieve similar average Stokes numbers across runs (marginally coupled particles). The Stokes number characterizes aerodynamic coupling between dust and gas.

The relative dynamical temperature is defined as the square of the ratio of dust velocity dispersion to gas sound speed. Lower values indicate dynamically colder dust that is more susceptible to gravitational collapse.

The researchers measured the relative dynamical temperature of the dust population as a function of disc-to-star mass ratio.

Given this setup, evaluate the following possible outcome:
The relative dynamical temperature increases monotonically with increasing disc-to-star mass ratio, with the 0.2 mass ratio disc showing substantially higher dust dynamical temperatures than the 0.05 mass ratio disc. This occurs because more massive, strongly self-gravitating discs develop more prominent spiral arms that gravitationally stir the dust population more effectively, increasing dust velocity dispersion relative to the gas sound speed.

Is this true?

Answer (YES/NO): NO